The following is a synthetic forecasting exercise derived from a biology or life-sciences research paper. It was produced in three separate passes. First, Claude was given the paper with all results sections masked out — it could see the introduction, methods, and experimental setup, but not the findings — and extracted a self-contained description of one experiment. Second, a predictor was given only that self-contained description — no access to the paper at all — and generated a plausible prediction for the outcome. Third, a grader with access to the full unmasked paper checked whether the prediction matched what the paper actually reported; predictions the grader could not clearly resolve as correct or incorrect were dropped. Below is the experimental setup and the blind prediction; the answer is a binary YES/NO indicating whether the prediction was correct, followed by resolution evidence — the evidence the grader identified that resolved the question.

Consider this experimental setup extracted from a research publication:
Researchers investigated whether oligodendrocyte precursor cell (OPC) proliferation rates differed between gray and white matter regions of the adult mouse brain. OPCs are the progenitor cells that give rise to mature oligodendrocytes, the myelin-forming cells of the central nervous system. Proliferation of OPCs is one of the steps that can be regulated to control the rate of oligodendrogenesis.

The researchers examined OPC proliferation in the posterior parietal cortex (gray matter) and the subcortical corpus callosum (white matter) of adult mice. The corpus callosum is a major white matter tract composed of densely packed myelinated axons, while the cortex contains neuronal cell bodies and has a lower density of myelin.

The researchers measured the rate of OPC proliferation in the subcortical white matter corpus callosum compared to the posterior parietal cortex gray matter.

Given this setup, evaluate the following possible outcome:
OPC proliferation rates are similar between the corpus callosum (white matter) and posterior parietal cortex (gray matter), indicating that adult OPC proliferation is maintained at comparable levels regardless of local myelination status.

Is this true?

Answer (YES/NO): NO